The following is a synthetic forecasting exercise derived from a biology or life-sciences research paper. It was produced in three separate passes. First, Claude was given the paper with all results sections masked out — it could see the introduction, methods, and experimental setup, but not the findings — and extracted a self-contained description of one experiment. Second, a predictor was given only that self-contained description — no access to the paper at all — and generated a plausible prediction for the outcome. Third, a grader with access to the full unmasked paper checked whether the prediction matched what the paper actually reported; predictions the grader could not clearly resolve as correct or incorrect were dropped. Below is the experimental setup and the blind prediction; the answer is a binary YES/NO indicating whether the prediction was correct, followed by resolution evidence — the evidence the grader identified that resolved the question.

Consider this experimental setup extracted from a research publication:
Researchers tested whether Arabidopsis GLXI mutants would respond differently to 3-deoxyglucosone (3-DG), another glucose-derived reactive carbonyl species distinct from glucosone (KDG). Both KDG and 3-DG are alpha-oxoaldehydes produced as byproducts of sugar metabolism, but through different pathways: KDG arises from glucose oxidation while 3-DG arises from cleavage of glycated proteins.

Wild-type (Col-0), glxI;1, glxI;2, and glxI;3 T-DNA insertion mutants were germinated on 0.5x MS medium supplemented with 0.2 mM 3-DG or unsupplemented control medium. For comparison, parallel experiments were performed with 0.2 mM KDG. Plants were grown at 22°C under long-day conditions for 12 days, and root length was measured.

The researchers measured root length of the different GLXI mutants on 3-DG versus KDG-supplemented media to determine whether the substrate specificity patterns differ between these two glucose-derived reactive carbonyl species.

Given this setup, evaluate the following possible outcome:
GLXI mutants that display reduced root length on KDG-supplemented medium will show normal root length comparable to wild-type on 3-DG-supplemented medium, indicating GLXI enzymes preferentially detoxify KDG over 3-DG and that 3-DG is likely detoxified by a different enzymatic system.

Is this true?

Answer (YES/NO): YES